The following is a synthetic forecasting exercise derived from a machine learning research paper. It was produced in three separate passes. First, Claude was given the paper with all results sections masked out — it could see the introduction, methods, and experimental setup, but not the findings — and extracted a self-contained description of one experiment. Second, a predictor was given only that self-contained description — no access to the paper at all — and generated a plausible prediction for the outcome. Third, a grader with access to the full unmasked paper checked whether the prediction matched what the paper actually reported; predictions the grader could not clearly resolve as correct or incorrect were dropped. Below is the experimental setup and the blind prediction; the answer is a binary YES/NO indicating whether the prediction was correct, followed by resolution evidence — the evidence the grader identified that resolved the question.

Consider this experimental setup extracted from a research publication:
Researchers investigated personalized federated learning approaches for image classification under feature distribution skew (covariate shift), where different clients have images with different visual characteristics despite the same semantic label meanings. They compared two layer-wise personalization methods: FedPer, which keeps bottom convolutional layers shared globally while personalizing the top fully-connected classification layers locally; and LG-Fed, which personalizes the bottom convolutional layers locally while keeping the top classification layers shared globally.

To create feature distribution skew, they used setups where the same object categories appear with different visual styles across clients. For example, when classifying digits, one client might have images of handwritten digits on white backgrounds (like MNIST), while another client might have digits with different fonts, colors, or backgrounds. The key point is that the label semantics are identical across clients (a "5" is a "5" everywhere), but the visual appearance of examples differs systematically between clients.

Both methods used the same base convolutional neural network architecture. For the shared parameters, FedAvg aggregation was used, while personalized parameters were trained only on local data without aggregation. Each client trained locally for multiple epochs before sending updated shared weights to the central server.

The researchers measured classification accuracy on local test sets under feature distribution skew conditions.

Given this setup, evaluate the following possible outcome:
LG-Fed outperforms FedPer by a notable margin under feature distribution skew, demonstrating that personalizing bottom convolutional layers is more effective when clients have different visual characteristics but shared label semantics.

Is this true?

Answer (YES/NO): YES